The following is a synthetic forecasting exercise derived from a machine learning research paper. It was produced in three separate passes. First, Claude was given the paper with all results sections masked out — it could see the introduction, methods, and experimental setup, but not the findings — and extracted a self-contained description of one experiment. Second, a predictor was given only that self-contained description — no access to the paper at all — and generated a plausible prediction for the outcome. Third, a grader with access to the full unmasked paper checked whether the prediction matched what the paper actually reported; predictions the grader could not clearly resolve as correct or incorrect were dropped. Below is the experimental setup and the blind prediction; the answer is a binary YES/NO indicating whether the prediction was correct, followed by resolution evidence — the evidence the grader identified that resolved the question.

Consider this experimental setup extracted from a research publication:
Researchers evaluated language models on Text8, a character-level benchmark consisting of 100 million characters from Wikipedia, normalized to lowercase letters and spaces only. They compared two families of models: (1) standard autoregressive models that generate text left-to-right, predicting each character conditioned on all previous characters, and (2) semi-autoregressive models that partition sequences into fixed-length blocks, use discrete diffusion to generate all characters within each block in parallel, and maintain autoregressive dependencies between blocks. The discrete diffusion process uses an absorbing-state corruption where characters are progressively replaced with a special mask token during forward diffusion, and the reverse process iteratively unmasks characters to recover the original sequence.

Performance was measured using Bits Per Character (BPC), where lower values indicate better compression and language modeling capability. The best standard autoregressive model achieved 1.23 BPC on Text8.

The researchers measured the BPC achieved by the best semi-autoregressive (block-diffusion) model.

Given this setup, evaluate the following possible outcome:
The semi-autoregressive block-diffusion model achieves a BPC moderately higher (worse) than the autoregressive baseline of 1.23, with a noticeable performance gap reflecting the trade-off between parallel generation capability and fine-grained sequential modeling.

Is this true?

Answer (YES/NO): YES